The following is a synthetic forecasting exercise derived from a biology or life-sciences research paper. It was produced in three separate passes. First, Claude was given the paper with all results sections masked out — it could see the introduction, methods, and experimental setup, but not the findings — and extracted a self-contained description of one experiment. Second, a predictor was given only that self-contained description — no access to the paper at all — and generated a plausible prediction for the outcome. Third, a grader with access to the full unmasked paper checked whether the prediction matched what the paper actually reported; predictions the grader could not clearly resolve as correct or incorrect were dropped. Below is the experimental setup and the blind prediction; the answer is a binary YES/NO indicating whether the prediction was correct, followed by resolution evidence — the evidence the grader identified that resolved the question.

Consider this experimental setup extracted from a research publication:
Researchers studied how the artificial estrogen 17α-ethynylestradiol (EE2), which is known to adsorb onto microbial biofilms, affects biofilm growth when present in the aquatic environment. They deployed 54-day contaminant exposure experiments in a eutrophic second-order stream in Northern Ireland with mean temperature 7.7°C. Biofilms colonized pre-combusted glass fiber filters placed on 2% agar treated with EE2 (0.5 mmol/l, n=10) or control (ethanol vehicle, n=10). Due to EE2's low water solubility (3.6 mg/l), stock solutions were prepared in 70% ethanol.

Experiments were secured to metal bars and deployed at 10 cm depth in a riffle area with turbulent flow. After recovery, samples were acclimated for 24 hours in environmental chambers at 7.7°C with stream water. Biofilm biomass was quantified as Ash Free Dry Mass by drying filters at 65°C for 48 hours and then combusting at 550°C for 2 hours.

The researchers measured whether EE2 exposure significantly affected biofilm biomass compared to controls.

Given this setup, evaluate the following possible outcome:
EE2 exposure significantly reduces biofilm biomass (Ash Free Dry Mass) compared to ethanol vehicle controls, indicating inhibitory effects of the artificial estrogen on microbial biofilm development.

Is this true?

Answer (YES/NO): NO